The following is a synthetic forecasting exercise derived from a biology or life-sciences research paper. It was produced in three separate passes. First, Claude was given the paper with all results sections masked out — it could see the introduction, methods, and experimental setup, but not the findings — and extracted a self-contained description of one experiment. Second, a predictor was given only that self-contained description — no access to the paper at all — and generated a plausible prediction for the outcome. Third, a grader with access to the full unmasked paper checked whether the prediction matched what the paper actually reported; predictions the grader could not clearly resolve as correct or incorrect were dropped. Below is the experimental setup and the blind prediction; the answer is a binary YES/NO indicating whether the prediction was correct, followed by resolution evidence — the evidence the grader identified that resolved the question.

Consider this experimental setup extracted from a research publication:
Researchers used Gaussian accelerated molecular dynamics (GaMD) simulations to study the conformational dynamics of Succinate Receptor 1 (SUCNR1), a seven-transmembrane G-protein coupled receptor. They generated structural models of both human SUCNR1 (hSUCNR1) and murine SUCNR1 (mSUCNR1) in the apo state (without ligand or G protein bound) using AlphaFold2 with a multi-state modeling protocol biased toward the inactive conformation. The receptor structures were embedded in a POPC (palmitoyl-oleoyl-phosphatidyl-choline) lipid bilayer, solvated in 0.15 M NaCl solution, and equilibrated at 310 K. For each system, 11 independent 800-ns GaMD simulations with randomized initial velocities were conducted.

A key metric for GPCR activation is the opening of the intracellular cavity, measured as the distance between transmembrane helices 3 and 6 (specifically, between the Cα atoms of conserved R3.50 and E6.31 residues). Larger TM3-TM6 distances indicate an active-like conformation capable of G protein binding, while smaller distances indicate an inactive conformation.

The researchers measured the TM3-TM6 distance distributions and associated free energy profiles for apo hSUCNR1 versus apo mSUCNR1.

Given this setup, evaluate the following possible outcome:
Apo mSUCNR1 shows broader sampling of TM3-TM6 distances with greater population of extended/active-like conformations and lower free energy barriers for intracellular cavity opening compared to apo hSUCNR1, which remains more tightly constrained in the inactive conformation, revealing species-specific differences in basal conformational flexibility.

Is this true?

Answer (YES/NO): NO